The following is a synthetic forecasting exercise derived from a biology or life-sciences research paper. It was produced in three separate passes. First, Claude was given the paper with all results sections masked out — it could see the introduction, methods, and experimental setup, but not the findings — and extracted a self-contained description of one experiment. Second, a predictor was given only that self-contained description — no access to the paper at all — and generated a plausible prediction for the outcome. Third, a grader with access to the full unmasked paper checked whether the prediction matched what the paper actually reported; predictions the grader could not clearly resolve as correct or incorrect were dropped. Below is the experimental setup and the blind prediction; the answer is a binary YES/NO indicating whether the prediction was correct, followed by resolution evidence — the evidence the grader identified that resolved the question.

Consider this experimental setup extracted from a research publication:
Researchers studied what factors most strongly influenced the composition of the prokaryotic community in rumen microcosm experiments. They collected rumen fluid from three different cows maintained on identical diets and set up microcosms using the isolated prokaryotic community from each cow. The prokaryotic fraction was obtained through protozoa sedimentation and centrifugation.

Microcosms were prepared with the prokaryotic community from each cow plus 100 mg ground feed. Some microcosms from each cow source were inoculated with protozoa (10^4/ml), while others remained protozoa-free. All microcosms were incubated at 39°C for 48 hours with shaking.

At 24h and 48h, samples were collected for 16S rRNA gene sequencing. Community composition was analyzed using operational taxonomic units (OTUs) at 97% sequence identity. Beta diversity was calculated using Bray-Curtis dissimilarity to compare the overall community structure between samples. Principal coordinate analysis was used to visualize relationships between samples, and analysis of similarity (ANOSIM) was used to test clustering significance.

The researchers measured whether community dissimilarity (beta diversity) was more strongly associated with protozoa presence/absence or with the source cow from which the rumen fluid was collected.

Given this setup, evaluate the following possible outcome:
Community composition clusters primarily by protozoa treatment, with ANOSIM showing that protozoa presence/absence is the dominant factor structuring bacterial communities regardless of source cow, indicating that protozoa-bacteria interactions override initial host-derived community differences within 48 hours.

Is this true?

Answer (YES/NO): NO